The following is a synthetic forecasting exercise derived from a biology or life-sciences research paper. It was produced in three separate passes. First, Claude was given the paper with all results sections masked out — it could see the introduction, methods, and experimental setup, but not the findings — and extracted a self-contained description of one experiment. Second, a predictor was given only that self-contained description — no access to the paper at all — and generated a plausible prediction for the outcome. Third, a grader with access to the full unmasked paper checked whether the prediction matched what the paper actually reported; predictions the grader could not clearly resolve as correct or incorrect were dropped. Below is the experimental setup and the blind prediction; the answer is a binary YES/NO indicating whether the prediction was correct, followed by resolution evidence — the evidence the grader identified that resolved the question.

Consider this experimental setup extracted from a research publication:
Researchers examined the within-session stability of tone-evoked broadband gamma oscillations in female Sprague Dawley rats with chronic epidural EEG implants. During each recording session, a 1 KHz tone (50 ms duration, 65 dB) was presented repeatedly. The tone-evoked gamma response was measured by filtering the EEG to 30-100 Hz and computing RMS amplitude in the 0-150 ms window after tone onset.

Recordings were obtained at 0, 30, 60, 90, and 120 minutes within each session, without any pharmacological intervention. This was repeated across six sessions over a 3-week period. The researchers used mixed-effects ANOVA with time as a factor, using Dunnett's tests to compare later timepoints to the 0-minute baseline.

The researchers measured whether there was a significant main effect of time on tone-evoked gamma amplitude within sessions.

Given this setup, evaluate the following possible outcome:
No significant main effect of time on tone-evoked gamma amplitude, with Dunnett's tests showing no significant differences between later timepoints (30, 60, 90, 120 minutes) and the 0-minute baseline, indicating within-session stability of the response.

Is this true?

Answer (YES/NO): NO